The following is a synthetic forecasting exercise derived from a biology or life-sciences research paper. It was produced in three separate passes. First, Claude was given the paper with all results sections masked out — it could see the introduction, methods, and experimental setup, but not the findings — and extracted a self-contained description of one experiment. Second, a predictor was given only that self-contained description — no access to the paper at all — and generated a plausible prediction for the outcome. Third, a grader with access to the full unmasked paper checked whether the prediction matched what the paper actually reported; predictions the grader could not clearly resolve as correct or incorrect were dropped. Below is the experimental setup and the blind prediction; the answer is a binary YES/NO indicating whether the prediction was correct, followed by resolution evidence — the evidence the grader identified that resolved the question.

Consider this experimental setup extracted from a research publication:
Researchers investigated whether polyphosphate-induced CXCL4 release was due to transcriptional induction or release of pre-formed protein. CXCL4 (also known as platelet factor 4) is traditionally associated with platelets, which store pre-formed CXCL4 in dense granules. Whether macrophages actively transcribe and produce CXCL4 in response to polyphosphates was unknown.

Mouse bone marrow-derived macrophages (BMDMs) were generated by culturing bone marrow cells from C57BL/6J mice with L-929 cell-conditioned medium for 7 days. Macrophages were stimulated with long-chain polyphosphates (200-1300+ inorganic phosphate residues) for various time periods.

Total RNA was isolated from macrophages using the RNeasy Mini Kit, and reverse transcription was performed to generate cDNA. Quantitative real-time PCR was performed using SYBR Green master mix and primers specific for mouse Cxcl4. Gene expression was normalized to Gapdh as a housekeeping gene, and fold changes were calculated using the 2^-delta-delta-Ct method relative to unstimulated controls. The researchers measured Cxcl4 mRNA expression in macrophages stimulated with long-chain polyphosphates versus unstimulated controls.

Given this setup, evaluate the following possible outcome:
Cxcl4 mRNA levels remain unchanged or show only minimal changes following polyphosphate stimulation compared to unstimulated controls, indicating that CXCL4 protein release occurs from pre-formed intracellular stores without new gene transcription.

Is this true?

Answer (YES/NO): NO